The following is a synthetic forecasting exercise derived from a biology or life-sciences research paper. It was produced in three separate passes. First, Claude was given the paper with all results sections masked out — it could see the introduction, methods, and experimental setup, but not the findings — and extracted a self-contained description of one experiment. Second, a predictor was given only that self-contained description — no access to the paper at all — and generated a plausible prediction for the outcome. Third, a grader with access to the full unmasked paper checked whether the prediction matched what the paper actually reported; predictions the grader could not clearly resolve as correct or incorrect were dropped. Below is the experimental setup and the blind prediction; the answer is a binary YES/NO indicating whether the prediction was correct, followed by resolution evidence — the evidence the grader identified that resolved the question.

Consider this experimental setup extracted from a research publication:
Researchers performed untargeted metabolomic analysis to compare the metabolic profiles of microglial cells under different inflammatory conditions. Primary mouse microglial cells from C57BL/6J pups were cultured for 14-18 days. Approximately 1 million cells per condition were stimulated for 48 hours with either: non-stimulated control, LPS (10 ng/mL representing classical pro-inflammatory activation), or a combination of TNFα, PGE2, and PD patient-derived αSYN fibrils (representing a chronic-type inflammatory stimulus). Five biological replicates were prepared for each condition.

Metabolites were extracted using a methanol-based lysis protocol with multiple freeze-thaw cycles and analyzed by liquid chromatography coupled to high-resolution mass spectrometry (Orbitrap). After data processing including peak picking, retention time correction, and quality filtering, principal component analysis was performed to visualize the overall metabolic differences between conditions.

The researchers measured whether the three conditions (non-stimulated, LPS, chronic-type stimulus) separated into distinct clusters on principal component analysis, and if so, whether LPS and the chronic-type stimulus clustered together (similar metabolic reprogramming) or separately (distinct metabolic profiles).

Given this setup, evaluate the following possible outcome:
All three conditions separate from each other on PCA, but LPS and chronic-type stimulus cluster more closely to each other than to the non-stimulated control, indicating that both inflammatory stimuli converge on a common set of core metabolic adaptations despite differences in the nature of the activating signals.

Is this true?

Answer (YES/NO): YES